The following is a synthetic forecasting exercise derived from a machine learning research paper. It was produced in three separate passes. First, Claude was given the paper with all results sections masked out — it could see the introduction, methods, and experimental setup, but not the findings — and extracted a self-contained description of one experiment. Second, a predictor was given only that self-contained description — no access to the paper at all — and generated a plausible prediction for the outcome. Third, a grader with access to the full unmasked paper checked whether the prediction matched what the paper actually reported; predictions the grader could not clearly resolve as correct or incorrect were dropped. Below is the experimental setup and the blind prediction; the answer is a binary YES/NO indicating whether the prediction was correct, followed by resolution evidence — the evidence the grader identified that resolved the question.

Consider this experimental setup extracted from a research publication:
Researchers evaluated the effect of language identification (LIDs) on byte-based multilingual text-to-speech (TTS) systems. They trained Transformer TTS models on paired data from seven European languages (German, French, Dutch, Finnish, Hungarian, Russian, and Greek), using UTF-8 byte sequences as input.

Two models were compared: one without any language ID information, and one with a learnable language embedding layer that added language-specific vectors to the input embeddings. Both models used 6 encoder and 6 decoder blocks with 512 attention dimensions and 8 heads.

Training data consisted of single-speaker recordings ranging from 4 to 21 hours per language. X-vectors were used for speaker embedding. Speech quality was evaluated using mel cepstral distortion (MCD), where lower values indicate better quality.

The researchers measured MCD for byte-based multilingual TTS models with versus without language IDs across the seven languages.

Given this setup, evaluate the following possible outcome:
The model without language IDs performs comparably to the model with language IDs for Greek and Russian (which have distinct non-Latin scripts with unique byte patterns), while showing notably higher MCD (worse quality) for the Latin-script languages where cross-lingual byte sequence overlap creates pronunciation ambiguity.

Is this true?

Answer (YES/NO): NO